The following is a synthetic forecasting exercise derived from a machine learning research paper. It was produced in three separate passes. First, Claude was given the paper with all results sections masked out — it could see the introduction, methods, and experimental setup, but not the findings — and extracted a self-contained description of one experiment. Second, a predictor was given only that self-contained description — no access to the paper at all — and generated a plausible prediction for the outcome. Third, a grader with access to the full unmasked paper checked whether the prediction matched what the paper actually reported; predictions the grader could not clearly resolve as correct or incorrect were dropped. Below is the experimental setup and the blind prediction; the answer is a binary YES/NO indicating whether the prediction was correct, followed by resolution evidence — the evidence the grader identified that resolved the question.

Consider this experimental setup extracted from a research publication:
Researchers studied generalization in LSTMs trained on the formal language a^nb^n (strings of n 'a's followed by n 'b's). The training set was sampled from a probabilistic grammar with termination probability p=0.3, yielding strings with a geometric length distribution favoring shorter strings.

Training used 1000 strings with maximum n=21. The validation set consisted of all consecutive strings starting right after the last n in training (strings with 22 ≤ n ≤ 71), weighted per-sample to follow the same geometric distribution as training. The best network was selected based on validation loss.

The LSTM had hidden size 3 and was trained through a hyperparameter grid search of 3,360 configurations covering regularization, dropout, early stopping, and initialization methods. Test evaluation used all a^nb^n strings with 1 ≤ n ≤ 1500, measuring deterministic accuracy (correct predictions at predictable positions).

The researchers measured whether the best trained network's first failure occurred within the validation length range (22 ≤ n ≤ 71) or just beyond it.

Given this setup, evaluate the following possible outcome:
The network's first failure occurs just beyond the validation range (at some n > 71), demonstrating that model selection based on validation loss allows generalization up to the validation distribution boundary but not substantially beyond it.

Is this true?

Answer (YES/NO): YES